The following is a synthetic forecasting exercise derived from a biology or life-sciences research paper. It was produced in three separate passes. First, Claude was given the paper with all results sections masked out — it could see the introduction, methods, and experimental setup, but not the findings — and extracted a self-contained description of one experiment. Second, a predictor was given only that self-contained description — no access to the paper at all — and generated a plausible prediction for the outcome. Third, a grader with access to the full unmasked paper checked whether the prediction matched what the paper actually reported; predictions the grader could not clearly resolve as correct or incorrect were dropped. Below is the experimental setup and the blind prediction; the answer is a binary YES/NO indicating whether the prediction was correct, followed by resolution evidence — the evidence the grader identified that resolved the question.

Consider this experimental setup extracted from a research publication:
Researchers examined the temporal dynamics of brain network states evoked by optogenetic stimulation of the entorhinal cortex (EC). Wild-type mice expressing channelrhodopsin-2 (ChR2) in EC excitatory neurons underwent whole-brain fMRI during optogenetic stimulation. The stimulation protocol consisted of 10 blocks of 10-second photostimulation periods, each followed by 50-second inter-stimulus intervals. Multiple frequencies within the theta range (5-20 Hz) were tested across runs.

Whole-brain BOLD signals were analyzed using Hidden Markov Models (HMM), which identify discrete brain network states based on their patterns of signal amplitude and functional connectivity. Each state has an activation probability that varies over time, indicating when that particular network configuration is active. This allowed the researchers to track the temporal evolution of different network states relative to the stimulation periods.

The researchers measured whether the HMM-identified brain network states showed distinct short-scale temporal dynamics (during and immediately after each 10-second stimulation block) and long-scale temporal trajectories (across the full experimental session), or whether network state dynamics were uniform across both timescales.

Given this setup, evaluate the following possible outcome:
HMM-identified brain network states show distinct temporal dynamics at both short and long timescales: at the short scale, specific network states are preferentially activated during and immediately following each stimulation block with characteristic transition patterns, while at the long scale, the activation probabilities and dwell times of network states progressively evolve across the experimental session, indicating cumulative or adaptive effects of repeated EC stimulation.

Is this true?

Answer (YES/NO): NO